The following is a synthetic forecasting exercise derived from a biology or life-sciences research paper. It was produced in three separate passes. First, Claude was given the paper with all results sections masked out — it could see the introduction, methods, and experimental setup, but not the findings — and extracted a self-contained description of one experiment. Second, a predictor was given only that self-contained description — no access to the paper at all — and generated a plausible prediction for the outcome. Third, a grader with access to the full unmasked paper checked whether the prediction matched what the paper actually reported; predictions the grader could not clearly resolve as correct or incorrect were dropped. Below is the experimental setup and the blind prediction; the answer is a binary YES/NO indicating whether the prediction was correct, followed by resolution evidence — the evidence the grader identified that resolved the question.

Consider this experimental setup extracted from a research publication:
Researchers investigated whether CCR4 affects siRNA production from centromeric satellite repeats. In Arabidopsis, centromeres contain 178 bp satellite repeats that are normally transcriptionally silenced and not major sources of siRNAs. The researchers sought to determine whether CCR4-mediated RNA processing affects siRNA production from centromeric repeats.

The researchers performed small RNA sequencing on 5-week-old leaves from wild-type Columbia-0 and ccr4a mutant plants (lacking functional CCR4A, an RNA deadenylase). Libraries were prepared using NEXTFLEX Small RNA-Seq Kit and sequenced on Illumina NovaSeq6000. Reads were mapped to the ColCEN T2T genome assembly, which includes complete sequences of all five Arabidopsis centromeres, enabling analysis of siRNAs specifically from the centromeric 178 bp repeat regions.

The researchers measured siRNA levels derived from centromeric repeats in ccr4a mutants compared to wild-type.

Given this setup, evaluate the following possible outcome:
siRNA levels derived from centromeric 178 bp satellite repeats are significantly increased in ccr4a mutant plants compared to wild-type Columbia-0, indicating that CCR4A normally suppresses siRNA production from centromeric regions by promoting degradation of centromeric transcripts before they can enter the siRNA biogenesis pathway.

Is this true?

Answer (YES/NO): NO